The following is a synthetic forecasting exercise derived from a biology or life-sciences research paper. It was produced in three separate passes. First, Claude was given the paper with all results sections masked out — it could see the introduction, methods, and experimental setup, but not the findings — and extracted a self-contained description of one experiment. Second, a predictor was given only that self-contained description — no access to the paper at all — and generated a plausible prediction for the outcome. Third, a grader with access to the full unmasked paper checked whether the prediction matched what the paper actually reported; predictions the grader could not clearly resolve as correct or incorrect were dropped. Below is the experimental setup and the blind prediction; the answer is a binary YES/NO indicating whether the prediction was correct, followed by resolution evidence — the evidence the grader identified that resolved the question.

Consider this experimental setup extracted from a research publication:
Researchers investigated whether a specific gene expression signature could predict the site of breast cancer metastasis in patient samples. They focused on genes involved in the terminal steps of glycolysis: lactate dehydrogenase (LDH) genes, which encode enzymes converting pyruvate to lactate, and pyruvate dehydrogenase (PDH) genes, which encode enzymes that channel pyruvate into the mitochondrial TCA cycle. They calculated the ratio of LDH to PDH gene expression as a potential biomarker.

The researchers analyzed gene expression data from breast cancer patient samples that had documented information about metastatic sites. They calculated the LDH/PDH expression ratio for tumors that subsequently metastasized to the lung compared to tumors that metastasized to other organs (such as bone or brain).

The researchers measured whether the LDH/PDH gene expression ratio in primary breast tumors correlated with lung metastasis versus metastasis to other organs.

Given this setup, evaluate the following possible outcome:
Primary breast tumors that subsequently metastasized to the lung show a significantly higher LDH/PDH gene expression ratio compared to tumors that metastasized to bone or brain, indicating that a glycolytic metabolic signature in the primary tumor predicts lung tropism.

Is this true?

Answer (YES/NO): YES